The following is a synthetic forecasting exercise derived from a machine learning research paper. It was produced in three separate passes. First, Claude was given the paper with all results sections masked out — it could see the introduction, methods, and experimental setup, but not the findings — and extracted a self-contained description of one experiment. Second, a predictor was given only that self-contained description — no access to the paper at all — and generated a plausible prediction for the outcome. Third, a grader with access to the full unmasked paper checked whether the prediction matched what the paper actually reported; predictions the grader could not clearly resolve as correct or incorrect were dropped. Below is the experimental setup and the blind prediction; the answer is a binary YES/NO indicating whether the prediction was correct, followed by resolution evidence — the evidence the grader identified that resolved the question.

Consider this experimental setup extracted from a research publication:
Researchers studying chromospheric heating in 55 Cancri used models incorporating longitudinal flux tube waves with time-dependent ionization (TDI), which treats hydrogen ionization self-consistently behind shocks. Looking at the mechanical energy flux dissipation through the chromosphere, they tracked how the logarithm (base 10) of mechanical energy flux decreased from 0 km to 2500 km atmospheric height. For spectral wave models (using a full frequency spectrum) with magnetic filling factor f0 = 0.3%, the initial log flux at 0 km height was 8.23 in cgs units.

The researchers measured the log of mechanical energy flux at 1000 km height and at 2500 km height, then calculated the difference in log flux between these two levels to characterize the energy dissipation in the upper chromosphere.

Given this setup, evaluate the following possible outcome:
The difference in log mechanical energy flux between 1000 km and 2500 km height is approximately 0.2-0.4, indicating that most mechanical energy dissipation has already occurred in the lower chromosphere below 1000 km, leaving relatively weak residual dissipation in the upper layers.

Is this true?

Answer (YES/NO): NO